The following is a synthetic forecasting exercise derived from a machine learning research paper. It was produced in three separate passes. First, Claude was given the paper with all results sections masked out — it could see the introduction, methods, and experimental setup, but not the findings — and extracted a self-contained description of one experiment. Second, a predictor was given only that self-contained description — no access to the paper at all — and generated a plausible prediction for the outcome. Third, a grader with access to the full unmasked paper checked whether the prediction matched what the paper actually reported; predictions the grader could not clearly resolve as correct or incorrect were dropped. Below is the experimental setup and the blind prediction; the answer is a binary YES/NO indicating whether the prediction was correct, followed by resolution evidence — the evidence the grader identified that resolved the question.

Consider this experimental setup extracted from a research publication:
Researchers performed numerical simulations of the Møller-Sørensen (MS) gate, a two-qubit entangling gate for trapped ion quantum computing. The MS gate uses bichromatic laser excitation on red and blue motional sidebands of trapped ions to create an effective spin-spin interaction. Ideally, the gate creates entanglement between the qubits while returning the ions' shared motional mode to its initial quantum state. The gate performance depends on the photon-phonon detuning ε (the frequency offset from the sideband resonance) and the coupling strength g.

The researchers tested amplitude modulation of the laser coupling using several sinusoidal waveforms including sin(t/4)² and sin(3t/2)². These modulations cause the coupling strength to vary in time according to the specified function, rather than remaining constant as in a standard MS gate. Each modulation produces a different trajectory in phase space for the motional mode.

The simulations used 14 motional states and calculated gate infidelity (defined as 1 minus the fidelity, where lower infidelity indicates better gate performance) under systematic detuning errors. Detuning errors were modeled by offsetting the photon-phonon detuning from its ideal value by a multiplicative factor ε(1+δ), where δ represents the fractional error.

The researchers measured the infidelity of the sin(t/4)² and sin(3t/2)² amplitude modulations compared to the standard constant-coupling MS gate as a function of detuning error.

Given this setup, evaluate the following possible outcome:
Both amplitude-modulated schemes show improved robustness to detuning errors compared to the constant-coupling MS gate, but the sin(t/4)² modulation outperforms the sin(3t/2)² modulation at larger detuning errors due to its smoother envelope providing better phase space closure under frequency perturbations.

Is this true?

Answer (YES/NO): NO